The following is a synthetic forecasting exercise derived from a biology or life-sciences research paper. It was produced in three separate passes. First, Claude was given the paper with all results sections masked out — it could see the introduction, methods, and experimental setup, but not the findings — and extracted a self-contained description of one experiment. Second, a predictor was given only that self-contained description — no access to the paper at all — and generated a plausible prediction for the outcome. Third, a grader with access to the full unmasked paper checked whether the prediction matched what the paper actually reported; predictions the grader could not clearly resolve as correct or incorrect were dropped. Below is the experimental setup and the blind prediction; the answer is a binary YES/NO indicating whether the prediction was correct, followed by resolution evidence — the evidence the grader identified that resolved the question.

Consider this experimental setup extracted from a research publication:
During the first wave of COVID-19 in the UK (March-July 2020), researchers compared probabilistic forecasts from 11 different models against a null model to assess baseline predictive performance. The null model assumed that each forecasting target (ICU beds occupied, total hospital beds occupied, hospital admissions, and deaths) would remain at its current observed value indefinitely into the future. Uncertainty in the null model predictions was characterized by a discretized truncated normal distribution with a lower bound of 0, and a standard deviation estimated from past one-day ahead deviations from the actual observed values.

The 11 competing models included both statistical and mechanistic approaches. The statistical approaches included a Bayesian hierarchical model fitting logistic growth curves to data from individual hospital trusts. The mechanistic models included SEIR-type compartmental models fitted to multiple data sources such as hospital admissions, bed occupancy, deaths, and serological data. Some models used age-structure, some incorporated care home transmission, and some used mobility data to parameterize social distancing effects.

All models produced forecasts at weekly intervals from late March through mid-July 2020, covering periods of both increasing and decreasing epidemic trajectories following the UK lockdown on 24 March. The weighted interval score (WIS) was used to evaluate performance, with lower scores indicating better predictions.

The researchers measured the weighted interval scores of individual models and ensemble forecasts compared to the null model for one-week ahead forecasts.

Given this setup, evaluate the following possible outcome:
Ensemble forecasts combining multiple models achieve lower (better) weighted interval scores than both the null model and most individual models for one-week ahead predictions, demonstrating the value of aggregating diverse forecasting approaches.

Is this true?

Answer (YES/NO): YES